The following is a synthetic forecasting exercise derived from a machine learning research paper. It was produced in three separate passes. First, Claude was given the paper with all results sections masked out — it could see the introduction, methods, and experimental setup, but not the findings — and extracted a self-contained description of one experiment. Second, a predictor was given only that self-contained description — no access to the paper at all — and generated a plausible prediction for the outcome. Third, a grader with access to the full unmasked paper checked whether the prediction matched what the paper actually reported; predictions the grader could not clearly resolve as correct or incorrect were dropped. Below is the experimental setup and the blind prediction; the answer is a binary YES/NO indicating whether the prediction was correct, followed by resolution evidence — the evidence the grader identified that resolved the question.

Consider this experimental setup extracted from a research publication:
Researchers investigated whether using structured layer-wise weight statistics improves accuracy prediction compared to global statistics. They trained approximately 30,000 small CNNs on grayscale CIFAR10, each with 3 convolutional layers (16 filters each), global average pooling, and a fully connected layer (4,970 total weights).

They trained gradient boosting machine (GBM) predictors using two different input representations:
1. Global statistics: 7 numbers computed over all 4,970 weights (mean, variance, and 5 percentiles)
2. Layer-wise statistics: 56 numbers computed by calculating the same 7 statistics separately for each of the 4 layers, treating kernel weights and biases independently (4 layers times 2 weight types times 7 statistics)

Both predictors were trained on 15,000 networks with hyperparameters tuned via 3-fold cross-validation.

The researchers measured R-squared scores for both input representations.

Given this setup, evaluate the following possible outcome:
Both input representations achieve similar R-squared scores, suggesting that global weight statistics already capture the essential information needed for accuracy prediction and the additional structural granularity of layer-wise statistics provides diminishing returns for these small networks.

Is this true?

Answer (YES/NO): NO